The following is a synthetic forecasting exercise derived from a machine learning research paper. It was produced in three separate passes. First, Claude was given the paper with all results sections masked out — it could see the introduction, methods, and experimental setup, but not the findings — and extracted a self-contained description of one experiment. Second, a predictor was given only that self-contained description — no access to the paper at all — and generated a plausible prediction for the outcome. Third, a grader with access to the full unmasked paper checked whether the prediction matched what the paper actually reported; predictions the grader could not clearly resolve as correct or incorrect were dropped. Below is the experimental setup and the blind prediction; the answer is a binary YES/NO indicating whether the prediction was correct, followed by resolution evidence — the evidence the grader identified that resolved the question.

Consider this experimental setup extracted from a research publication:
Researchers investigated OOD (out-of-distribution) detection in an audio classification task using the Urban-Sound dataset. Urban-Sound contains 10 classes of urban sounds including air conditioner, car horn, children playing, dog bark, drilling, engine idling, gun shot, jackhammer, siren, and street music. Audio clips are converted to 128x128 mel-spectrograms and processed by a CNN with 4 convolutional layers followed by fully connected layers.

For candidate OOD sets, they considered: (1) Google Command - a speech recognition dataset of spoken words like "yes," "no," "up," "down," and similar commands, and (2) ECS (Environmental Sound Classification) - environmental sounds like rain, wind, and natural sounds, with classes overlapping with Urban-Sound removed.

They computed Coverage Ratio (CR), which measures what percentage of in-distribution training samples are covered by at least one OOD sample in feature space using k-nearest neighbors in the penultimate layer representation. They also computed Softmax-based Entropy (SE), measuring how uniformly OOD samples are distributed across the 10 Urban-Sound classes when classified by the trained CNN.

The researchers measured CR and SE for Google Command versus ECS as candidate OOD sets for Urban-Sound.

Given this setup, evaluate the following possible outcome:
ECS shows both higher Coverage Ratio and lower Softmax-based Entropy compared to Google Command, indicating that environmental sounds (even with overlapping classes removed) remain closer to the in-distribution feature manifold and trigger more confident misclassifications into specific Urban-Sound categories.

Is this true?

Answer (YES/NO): NO